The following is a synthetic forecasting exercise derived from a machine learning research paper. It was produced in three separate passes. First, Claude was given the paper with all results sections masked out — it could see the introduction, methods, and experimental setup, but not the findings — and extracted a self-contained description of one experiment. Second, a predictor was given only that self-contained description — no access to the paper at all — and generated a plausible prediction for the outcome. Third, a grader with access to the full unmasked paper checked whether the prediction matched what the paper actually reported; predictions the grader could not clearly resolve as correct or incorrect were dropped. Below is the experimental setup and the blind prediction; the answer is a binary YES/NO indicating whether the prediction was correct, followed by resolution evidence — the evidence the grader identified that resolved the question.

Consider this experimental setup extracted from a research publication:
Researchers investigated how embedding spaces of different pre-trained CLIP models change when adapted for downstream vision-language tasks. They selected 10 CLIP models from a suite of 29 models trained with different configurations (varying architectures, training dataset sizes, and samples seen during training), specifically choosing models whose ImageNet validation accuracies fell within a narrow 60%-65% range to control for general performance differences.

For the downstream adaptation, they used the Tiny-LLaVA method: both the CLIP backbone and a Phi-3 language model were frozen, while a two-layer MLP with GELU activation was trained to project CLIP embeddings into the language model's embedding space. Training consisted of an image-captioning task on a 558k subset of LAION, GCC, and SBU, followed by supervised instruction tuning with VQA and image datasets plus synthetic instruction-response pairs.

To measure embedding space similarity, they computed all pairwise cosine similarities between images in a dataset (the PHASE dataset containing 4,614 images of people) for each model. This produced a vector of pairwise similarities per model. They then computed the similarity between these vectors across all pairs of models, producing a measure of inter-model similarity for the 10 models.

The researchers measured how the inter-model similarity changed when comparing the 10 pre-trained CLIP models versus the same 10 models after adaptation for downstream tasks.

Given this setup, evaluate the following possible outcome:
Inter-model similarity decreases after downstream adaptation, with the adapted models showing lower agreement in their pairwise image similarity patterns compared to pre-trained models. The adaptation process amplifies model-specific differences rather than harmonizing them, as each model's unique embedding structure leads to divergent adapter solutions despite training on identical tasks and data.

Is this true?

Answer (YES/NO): NO